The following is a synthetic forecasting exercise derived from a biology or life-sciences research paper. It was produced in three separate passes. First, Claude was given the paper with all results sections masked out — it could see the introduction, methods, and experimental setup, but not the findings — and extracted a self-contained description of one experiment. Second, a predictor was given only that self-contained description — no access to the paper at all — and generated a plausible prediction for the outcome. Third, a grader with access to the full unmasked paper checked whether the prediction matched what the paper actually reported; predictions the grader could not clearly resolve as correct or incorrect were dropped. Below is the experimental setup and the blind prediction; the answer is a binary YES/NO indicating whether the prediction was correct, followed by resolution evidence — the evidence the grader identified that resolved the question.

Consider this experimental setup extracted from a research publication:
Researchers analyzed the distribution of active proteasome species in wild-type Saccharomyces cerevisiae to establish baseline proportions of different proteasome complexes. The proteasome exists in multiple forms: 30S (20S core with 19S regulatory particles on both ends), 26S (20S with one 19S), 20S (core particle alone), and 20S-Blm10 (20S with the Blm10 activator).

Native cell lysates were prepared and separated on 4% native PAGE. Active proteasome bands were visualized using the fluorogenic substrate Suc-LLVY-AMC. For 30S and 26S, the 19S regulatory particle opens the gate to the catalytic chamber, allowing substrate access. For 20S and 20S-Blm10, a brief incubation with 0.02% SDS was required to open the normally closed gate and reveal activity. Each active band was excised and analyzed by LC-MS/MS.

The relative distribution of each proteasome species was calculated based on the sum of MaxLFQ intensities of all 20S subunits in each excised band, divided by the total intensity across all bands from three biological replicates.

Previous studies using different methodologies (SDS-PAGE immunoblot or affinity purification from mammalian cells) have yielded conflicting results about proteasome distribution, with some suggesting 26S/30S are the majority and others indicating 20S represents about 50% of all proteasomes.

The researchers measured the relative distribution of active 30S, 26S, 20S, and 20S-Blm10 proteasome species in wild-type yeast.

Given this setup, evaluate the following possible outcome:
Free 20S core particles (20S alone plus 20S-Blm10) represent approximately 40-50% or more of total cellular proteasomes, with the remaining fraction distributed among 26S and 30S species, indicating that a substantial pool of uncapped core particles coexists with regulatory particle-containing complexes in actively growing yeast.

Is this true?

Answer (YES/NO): YES